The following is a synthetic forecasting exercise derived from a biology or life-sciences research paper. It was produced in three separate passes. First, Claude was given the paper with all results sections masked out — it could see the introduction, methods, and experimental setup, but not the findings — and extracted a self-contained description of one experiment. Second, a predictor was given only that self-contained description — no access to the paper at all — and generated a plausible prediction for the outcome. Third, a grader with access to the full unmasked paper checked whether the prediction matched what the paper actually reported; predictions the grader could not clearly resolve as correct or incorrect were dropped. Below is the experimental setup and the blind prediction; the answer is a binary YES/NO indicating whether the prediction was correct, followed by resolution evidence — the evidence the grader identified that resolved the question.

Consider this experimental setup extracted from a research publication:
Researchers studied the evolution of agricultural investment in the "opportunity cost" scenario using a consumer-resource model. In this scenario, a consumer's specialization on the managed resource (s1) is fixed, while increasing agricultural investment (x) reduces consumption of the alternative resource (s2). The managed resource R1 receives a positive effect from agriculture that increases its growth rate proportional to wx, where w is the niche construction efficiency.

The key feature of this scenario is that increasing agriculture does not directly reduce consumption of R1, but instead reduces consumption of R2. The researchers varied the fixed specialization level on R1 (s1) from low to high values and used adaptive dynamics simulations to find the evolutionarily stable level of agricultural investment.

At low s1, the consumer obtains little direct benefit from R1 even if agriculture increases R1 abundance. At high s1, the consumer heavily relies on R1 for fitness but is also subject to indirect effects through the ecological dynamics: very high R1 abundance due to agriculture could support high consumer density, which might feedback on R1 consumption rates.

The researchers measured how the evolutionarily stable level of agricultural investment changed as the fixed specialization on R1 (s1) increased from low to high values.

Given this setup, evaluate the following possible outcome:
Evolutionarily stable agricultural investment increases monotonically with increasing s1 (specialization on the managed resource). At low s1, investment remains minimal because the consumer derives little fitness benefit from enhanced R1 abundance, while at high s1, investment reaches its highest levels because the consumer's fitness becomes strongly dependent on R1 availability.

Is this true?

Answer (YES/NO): NO